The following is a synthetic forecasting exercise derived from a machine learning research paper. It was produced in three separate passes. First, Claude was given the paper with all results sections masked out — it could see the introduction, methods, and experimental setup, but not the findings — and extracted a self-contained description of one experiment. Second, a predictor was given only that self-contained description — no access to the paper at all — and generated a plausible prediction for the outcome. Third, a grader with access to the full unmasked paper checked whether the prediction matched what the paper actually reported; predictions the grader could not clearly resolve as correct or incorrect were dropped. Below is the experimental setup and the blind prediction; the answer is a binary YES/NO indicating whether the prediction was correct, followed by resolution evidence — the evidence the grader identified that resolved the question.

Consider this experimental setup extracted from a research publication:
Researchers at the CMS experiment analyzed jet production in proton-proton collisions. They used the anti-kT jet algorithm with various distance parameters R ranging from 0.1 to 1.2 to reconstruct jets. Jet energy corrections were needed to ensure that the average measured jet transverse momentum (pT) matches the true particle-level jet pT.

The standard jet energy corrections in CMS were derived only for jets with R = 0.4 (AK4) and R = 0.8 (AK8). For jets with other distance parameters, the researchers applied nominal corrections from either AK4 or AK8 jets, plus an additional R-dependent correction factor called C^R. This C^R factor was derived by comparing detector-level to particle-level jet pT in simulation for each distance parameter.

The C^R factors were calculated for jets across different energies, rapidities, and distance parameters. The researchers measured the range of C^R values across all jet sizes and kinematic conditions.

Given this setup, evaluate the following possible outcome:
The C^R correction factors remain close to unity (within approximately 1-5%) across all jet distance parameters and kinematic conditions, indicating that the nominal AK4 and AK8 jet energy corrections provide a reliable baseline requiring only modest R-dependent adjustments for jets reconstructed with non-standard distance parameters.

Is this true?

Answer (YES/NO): NO